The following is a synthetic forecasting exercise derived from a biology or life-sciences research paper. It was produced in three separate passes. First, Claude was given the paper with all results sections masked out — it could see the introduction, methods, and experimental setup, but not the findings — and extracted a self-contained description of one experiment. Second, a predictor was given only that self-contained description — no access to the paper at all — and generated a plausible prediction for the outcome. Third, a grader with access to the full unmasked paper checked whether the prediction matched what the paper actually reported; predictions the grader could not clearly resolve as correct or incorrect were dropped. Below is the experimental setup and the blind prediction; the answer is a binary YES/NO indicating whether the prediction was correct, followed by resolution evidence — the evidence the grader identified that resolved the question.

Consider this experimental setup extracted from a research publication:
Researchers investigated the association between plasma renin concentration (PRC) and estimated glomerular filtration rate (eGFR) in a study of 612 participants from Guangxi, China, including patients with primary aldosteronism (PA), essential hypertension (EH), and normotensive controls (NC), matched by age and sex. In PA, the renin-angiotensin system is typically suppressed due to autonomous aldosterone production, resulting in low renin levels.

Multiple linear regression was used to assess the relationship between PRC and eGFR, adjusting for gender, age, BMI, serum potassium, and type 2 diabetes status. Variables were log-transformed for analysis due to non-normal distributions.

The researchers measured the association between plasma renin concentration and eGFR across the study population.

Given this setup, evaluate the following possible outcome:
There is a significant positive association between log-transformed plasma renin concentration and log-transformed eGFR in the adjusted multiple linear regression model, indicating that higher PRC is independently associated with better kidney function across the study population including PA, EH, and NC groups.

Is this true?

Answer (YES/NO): NO